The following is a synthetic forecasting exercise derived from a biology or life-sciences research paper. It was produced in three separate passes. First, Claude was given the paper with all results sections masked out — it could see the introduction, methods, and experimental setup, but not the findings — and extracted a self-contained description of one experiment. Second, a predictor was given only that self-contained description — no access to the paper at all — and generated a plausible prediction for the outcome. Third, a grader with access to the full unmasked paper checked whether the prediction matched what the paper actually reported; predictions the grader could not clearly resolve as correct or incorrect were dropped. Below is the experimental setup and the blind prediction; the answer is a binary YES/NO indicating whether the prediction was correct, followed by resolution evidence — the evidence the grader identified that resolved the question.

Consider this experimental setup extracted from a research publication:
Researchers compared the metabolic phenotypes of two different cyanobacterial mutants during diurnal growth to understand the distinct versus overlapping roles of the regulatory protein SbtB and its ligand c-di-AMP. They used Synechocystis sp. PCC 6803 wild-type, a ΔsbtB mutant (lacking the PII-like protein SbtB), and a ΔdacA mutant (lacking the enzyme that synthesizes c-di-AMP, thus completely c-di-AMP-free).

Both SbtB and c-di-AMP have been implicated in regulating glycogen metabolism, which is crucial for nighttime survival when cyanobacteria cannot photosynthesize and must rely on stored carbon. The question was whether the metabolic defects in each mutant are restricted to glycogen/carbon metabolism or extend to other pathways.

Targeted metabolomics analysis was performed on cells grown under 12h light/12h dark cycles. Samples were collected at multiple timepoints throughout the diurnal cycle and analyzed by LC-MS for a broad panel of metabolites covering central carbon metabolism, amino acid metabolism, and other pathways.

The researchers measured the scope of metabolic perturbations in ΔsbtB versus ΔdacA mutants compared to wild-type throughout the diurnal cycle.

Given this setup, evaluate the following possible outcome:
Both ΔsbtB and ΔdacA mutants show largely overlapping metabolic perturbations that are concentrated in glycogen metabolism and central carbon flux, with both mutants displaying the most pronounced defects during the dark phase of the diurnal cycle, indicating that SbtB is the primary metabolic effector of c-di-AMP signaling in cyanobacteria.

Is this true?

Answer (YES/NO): NO